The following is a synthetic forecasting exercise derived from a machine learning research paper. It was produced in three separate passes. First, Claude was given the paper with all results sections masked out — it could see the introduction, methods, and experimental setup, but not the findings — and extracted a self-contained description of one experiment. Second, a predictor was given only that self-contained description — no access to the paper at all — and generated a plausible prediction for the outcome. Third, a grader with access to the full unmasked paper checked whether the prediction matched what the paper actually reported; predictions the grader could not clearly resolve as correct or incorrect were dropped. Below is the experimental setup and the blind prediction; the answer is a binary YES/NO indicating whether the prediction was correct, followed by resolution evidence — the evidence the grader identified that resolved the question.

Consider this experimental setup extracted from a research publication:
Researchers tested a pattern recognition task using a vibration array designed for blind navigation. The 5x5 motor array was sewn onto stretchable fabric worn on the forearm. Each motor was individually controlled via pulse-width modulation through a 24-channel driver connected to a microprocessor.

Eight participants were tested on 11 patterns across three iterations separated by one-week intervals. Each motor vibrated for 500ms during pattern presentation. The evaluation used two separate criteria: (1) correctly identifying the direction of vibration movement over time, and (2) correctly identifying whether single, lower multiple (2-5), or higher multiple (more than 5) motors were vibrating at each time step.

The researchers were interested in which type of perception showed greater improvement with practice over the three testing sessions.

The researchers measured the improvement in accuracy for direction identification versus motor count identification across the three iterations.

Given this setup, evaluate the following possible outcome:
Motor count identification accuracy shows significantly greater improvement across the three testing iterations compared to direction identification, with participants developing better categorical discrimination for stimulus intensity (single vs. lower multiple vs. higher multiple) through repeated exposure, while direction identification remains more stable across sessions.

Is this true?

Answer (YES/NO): NO